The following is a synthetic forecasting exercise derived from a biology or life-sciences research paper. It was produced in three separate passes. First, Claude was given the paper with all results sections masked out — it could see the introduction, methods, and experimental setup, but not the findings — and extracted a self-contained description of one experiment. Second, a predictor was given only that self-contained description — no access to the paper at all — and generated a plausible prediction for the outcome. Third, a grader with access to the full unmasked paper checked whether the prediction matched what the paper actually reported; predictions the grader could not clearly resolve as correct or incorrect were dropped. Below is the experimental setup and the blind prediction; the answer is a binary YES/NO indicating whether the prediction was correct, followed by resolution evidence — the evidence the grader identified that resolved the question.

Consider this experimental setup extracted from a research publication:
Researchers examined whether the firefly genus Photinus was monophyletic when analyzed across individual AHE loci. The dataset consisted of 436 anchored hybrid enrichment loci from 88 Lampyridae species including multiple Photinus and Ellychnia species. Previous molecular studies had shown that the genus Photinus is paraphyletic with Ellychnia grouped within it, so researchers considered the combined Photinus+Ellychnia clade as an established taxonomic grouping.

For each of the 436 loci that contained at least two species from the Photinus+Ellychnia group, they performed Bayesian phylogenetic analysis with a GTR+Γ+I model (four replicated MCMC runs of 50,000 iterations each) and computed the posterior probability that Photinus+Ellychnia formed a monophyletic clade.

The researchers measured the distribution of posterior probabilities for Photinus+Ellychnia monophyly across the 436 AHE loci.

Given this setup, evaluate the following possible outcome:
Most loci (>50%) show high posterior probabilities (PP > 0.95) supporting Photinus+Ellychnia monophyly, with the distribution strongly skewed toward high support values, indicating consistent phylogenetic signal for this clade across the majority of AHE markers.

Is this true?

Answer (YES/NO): NO